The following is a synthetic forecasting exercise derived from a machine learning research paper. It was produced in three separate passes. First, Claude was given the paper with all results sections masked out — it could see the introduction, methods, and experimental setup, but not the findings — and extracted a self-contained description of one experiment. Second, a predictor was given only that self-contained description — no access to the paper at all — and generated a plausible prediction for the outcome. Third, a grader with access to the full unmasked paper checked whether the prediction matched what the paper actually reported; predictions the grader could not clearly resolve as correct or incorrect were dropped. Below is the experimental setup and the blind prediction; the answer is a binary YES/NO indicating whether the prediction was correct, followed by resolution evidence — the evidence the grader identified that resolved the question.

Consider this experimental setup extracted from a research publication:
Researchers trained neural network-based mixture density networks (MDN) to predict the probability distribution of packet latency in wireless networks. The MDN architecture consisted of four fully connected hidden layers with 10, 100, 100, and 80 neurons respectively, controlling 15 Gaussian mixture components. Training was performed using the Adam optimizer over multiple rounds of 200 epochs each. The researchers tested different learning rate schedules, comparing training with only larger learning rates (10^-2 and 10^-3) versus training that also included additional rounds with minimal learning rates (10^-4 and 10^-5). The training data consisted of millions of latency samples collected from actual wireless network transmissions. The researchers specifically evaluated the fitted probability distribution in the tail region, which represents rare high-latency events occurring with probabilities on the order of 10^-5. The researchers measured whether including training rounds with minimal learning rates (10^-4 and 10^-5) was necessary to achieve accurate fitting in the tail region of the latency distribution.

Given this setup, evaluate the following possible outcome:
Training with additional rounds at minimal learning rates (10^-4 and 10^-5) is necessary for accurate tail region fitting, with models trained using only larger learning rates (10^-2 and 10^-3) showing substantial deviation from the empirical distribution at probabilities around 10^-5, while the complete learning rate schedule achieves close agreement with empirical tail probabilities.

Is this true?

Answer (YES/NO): YES